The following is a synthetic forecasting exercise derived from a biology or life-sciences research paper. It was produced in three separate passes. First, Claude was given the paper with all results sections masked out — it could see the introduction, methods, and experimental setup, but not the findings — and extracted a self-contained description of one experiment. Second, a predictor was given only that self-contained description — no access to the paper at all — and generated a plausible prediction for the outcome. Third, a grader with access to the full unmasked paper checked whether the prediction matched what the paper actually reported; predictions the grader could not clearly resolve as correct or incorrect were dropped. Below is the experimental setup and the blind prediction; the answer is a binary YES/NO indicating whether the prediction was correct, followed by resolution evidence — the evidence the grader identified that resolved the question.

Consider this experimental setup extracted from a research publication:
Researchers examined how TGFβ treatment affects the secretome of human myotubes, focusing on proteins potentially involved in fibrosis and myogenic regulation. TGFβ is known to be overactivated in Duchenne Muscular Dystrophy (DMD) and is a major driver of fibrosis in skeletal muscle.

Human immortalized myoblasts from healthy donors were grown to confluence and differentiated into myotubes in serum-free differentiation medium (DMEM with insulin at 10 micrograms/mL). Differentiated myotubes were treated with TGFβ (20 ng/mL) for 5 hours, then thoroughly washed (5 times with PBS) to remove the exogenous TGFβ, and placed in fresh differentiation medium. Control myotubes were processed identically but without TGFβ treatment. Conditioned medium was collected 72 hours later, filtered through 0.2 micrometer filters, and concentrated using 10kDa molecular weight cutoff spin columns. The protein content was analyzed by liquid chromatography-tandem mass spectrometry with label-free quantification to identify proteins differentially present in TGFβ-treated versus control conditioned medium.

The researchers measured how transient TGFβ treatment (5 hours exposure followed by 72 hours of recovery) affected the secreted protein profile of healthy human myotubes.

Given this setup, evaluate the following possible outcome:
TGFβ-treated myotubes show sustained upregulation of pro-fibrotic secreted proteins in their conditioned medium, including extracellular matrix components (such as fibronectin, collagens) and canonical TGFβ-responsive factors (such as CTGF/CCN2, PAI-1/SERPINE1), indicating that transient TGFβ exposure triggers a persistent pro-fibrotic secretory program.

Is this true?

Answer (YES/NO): NO